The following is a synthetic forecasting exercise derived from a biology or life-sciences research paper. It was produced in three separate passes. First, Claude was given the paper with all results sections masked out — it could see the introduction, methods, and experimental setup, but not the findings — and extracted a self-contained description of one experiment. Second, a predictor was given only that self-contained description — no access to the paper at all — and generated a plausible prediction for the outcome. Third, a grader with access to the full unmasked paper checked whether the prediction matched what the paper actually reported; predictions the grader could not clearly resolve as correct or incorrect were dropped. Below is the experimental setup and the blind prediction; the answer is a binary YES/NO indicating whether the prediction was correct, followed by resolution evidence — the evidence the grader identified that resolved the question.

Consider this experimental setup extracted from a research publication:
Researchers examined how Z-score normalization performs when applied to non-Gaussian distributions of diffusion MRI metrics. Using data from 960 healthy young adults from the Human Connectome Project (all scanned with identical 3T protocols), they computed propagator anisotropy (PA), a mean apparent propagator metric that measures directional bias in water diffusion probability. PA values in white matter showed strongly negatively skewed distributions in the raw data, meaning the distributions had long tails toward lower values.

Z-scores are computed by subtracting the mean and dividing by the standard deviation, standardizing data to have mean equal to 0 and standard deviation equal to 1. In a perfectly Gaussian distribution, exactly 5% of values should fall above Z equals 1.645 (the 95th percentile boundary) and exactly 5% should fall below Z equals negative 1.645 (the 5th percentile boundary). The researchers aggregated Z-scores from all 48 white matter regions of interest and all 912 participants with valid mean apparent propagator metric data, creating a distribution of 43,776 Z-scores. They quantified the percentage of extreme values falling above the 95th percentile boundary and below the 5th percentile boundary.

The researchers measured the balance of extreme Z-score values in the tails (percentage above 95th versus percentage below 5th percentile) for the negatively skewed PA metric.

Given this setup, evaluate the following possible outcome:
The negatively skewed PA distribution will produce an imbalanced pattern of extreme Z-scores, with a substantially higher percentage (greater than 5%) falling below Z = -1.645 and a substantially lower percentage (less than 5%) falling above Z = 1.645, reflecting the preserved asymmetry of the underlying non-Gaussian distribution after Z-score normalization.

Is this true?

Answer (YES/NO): YES